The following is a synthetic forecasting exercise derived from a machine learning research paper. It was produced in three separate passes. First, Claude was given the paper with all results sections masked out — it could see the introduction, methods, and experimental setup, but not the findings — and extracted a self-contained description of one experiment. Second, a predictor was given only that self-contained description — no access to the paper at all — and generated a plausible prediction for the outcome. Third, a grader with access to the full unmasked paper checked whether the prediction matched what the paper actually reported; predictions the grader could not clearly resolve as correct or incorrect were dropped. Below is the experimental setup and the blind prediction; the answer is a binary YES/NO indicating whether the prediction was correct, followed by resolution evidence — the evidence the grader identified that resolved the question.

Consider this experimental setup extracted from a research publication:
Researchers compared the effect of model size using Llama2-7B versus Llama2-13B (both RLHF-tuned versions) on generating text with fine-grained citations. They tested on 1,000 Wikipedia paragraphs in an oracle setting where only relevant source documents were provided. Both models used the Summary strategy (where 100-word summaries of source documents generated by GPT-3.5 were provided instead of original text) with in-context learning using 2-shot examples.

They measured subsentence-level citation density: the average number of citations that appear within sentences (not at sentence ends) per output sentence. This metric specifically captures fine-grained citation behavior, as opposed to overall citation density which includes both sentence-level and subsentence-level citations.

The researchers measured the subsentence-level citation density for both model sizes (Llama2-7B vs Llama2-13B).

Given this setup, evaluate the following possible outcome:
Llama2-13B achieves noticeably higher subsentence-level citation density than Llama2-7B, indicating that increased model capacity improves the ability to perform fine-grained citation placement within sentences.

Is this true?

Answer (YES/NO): YES